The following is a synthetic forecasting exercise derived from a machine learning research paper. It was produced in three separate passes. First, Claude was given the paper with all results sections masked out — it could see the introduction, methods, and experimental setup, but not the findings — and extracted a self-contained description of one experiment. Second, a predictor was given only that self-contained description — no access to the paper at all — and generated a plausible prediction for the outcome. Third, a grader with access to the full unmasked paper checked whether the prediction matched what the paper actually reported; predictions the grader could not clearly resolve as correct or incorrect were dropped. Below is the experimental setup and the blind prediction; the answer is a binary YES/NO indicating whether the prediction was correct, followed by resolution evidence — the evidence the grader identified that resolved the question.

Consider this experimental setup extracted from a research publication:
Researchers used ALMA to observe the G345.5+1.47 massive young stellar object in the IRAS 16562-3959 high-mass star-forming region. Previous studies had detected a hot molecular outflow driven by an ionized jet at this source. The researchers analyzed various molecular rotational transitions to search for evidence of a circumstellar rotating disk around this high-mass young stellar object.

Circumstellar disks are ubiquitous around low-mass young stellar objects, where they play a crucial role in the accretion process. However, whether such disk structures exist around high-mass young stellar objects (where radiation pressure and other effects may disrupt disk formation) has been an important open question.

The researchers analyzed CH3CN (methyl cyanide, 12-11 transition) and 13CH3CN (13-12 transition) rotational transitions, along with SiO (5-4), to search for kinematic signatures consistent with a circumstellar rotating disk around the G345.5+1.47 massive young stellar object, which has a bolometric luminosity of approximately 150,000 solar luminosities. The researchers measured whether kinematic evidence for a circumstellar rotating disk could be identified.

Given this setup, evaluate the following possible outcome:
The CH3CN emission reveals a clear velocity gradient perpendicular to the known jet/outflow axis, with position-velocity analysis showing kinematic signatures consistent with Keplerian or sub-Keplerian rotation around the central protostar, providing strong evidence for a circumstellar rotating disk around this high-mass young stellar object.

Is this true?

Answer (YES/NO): NO